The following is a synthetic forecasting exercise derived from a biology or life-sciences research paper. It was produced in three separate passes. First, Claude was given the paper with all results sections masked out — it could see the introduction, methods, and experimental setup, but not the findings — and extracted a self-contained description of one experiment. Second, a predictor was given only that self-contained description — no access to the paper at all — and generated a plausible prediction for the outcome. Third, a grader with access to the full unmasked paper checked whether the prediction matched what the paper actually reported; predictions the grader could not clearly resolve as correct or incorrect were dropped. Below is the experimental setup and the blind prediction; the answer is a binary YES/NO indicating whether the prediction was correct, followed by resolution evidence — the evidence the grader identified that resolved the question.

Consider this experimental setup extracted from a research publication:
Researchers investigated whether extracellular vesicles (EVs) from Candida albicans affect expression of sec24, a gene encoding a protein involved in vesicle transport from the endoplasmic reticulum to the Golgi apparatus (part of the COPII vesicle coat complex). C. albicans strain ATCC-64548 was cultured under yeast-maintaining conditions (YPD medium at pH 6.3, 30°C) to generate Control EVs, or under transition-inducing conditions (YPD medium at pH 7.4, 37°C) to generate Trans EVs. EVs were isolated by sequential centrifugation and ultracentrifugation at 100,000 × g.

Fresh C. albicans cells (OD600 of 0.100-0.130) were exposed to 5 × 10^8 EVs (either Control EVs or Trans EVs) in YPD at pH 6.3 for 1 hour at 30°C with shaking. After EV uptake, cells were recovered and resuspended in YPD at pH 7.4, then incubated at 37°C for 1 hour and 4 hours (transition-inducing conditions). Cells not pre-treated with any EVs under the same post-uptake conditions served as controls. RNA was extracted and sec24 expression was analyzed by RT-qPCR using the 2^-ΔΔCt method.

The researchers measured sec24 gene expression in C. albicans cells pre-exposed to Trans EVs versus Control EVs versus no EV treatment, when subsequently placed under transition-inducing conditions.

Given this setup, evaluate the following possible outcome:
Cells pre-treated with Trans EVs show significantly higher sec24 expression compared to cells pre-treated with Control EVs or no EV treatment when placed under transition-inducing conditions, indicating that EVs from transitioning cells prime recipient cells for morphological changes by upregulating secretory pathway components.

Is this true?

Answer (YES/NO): NO